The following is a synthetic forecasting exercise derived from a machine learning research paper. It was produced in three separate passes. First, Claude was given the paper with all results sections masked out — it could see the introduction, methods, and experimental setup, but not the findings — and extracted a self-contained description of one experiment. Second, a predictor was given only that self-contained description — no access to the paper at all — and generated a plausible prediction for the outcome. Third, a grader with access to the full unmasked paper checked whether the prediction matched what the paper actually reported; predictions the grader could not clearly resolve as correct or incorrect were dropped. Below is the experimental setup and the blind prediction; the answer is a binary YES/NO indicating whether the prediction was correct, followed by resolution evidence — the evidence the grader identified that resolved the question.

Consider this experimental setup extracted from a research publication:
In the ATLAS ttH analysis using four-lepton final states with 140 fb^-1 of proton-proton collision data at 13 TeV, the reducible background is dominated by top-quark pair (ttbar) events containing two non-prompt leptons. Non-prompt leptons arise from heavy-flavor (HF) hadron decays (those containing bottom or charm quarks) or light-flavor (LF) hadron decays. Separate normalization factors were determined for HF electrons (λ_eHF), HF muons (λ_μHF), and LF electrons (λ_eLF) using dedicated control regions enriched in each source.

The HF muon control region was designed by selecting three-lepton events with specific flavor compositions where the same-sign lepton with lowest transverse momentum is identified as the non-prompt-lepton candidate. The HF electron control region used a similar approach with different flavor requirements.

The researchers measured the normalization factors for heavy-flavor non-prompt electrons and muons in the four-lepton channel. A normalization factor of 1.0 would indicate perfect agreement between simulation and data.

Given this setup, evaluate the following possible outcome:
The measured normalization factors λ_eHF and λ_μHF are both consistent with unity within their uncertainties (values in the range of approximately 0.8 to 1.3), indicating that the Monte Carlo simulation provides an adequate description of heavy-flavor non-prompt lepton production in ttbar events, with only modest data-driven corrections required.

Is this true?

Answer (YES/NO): YES